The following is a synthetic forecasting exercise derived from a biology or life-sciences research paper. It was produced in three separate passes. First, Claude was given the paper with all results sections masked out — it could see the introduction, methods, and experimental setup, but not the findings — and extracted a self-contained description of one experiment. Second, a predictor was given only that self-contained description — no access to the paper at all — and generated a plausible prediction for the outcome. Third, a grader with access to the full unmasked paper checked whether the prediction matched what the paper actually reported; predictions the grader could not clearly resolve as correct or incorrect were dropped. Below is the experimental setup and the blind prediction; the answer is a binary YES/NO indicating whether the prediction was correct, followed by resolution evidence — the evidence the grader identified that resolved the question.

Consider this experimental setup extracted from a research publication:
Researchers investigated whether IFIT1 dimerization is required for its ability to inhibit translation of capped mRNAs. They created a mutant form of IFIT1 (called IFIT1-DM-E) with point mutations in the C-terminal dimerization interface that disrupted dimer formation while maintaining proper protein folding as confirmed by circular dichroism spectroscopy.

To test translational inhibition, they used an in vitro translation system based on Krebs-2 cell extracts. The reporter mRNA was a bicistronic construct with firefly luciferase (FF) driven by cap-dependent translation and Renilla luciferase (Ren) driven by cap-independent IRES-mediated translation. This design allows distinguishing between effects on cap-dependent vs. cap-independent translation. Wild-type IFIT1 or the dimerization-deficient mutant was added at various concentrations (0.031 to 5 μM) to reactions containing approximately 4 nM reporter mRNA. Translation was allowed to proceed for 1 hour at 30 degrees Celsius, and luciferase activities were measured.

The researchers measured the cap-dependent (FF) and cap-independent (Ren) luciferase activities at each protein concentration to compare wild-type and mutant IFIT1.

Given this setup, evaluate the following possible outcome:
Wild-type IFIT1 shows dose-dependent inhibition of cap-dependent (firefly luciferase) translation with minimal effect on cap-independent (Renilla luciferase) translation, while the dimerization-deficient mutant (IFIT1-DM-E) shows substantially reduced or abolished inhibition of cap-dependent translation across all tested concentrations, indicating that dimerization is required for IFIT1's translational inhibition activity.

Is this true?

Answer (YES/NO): NO